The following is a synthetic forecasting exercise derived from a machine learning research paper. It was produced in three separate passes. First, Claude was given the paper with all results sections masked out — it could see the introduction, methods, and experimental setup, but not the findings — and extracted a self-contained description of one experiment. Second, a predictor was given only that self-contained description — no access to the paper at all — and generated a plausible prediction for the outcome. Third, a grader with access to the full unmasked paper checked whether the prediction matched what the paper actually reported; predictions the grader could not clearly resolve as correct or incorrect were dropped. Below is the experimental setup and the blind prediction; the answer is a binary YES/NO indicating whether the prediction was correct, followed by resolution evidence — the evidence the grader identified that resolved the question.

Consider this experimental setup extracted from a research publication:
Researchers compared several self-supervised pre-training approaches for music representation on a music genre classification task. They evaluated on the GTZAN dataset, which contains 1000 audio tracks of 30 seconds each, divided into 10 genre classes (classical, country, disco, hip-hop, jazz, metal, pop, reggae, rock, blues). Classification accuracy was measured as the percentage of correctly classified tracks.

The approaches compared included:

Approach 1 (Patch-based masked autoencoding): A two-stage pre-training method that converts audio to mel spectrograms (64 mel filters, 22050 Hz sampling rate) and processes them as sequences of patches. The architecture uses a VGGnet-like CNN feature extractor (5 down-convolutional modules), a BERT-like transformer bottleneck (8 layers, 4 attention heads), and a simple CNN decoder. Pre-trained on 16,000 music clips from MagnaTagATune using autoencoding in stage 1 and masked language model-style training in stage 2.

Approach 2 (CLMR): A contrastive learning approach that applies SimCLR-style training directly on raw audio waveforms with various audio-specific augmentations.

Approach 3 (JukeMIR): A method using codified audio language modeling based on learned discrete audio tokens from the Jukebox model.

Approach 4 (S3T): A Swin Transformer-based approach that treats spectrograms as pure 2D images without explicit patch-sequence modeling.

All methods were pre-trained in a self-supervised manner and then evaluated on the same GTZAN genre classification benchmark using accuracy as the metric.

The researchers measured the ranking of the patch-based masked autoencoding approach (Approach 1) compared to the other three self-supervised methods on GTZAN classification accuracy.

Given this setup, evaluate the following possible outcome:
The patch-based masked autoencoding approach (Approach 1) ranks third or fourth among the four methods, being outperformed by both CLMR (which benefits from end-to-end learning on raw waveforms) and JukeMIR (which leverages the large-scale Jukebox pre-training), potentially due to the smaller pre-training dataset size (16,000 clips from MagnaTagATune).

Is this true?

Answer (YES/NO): NO